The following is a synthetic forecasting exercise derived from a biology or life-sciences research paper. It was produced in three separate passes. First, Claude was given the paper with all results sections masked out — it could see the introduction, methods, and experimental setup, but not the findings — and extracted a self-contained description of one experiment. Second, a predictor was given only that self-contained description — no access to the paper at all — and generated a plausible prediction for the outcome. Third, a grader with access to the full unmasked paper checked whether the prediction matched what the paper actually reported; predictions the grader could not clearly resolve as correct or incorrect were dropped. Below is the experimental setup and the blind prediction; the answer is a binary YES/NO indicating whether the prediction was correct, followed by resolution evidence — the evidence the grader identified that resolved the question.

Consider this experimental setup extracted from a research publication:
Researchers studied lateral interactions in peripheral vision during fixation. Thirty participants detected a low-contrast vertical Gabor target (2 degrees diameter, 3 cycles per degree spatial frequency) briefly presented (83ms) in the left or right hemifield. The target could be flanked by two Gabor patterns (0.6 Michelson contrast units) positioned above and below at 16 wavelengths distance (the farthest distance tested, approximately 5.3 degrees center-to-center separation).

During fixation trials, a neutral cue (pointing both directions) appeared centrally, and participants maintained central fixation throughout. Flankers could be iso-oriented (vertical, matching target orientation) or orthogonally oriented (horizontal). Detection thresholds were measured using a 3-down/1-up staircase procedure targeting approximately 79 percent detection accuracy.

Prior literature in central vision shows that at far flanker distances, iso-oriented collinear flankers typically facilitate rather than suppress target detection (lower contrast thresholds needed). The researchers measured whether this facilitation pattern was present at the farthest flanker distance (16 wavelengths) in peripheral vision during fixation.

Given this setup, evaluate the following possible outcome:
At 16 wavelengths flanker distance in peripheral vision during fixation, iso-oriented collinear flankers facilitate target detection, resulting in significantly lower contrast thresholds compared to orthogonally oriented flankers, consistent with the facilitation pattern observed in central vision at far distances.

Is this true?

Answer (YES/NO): NO